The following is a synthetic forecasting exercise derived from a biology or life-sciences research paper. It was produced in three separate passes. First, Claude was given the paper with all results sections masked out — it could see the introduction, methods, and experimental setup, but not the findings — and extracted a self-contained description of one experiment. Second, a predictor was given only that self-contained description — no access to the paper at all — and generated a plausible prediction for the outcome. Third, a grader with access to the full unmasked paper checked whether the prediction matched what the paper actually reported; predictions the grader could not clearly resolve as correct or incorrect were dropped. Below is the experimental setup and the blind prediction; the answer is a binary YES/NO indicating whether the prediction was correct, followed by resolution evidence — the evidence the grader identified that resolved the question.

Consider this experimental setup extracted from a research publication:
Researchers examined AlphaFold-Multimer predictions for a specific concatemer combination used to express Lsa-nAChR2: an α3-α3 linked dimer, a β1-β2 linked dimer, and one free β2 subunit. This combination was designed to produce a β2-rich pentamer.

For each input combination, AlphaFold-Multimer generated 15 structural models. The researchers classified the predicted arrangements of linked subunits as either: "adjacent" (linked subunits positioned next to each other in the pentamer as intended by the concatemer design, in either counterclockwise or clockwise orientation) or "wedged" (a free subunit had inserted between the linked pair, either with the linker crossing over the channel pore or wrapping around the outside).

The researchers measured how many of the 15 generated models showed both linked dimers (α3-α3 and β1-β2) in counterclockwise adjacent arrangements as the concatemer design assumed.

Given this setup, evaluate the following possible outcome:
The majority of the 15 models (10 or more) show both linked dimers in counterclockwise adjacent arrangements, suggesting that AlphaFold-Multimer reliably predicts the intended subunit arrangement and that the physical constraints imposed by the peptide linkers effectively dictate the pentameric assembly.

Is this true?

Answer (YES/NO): NO